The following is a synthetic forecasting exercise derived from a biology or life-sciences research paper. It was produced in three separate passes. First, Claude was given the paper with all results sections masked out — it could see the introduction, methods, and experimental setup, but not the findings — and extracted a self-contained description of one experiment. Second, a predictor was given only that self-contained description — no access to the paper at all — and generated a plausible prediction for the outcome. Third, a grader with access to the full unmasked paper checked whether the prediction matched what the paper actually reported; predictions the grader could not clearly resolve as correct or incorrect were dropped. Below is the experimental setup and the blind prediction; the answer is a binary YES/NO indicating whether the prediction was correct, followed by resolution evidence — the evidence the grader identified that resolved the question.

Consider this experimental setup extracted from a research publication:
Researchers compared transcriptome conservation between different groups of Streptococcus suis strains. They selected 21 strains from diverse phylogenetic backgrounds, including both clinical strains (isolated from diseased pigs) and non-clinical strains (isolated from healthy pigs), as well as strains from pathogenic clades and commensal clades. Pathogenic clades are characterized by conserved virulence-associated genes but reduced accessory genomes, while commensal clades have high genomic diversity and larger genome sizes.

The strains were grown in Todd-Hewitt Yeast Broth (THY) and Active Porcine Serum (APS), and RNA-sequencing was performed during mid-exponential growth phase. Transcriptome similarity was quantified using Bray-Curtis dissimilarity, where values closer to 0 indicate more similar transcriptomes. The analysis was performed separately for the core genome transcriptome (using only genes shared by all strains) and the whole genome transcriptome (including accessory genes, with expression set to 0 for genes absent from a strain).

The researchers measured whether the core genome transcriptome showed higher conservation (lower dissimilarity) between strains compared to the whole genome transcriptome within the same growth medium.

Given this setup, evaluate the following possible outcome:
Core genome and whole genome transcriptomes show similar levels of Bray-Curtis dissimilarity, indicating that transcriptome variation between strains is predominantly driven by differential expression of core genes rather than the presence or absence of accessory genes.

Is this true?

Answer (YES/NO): NO